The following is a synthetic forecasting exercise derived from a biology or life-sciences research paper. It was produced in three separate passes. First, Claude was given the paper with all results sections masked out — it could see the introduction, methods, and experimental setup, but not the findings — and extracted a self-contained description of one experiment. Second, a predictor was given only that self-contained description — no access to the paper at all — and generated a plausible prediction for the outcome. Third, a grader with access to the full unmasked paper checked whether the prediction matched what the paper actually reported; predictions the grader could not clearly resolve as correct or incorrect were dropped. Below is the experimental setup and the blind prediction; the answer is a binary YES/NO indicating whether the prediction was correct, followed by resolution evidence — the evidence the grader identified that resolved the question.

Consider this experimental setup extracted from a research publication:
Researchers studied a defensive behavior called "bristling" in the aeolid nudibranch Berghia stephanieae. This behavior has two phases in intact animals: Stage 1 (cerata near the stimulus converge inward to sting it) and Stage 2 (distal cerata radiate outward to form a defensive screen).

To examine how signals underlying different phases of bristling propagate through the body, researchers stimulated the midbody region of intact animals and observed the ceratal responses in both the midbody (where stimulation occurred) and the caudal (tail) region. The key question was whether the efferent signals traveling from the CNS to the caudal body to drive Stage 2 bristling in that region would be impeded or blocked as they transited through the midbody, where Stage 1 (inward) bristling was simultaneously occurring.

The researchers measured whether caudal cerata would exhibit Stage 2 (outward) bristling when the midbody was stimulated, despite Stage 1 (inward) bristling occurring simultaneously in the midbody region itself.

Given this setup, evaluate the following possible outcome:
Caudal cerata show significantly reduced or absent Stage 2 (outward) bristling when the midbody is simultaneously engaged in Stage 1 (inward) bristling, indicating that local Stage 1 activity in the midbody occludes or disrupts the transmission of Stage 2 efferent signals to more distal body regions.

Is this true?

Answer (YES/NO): NO